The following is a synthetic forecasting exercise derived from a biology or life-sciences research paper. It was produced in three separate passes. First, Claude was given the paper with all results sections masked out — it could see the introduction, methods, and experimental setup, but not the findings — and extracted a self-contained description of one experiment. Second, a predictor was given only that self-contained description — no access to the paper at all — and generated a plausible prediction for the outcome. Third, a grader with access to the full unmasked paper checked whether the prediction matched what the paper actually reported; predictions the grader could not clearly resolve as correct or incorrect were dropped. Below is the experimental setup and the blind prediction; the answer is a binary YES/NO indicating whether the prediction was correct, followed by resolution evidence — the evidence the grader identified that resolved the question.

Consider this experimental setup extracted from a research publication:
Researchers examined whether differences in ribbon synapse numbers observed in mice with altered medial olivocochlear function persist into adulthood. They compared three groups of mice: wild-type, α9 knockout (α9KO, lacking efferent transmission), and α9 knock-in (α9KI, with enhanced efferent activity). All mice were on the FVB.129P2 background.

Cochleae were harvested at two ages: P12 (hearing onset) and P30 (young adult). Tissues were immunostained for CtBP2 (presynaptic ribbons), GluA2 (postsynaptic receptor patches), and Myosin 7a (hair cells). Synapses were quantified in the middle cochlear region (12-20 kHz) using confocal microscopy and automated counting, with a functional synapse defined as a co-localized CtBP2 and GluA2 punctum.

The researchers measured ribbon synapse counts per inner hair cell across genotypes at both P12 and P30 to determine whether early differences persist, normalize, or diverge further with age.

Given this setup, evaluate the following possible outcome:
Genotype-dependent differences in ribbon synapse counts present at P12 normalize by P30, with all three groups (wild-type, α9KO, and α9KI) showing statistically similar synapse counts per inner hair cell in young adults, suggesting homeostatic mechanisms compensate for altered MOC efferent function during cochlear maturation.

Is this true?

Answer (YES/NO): NO